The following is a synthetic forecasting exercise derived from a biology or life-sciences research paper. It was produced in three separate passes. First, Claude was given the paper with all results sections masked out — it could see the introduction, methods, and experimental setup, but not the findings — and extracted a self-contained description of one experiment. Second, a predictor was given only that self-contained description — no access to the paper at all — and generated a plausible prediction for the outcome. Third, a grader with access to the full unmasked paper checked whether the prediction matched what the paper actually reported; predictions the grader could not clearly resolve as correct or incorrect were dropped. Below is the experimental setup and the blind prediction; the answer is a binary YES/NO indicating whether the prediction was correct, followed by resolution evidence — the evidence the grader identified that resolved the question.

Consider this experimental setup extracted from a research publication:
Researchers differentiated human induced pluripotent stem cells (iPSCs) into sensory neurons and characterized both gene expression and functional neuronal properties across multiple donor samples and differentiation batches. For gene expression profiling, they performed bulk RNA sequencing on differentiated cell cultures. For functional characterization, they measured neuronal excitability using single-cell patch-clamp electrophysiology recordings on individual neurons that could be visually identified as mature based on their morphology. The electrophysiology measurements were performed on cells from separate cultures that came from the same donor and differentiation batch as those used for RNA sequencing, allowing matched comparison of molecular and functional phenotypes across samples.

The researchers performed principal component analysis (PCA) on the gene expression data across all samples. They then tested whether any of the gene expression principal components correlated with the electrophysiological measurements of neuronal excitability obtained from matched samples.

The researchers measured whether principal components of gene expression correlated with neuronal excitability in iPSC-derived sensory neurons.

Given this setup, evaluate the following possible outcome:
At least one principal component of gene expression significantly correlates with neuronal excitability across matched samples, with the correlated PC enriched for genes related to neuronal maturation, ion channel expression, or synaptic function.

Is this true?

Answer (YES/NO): NO